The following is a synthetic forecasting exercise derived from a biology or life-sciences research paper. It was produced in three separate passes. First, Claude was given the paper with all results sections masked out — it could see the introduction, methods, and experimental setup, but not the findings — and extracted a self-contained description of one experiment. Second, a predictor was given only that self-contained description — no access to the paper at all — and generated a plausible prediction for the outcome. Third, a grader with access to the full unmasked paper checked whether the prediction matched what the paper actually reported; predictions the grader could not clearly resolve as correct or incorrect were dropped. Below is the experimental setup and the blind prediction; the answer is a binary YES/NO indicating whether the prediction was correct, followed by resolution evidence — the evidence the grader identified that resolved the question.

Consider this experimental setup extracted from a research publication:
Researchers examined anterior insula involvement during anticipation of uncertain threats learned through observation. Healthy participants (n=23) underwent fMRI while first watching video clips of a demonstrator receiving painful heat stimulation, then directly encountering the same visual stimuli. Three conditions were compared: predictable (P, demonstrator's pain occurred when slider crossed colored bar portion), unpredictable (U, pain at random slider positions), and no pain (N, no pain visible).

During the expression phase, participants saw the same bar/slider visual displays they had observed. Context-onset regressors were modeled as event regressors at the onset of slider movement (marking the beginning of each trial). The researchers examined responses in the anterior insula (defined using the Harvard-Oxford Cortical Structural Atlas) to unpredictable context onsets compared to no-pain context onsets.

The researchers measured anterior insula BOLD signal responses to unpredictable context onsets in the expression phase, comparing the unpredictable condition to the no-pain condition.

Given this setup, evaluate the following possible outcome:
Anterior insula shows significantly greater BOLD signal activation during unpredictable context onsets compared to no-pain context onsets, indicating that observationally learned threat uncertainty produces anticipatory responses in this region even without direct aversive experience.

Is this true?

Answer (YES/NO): NO